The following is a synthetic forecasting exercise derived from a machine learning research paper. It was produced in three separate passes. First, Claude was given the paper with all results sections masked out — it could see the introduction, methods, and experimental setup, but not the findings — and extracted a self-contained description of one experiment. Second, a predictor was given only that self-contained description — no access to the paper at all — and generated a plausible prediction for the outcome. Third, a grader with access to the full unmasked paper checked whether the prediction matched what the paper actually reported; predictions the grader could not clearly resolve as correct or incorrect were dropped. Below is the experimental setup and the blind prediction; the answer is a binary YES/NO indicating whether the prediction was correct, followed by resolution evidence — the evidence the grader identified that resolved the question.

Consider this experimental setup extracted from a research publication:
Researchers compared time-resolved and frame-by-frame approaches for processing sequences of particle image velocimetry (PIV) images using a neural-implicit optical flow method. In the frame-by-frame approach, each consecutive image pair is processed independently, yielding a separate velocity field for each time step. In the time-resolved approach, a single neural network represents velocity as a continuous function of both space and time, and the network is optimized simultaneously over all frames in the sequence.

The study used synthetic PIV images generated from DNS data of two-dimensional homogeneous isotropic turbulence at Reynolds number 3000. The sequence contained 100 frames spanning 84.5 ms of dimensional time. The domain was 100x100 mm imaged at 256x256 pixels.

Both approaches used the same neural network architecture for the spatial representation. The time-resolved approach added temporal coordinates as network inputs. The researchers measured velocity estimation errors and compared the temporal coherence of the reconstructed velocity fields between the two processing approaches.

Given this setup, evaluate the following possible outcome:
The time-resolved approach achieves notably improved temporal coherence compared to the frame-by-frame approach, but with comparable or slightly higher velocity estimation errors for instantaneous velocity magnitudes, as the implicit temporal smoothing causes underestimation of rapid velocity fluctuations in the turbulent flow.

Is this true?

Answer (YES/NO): NO